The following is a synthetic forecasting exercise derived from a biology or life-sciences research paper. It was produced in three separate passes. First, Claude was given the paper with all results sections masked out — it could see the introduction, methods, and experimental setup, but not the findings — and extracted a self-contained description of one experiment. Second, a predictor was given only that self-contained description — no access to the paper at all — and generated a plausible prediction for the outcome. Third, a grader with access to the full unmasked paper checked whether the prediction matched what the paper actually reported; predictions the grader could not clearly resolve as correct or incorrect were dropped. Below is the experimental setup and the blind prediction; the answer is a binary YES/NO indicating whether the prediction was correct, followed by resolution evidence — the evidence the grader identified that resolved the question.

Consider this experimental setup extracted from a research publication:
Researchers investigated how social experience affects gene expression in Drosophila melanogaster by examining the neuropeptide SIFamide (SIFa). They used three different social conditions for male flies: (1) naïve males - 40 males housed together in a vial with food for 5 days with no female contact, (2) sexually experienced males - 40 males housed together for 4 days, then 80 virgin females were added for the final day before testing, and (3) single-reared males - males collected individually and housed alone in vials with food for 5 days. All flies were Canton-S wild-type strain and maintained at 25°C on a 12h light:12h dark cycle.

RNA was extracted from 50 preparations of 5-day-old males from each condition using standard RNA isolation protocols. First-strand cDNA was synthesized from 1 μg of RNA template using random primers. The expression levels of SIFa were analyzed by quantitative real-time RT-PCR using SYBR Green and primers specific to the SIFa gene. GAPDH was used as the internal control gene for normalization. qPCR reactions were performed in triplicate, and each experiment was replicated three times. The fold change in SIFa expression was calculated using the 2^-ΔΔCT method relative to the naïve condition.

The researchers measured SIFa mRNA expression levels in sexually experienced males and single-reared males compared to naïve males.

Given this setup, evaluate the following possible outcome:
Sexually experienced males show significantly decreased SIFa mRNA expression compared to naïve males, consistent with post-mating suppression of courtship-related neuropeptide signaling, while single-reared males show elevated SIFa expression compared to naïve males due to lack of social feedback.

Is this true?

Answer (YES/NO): NO